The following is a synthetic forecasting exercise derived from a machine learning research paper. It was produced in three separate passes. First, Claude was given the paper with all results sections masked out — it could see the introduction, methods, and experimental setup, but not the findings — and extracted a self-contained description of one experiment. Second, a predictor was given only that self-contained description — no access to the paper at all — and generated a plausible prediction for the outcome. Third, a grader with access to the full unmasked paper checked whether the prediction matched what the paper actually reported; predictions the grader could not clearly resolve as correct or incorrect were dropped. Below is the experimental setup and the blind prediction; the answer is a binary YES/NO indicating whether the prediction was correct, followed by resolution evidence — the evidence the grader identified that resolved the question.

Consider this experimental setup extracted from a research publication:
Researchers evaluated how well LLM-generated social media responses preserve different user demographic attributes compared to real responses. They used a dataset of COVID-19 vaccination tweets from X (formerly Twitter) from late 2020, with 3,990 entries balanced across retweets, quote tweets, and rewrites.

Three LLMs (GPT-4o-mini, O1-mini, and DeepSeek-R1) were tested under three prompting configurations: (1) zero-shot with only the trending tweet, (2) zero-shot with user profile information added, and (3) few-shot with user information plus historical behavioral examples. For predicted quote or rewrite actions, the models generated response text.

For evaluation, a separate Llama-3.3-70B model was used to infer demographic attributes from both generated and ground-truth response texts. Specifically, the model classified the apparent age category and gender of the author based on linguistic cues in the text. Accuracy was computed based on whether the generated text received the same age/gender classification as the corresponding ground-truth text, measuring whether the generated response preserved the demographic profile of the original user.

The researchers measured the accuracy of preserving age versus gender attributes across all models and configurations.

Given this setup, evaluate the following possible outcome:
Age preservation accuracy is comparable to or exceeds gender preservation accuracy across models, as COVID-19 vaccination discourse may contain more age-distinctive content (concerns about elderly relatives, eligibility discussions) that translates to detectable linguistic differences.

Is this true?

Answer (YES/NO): YES